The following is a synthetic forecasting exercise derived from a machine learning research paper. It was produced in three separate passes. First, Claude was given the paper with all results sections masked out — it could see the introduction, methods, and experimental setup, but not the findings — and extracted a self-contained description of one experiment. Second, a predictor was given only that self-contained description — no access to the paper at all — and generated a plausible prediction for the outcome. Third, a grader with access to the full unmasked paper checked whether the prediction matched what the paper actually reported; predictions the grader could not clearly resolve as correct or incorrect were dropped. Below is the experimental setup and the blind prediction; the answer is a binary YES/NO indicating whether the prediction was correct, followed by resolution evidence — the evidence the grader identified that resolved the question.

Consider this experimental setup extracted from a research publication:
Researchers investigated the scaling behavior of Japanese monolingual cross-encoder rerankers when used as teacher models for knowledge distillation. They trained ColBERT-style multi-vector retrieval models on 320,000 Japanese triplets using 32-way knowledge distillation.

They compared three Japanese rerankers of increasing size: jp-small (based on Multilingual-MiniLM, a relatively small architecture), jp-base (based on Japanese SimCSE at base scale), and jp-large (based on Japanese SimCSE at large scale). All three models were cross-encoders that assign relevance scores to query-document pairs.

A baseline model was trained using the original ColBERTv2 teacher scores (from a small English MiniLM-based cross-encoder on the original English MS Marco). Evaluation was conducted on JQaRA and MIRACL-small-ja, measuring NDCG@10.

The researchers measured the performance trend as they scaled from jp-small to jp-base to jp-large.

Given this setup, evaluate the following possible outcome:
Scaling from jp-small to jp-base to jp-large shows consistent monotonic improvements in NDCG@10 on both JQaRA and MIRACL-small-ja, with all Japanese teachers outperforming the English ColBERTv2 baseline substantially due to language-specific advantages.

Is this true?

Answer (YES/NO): NO